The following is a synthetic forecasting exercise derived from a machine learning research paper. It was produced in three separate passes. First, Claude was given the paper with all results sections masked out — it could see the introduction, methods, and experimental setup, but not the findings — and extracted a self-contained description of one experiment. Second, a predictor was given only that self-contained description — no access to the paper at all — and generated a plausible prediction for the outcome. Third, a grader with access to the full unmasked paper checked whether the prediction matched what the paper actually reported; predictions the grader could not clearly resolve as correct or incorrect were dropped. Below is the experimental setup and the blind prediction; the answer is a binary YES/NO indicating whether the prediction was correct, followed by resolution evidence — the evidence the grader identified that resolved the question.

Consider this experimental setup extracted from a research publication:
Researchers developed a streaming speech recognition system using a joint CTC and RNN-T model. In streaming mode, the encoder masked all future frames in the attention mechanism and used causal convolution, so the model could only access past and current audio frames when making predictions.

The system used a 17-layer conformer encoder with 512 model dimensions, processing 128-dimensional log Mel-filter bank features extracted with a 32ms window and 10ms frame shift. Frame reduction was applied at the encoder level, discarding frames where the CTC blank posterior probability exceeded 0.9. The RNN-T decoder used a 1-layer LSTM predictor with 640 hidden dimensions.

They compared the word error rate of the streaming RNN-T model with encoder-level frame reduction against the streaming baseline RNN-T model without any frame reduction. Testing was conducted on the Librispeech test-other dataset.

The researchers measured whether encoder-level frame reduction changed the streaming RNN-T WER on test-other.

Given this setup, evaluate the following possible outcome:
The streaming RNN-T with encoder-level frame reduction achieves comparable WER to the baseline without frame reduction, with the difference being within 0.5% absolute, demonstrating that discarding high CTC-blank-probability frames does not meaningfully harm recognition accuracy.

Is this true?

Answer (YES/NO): YES